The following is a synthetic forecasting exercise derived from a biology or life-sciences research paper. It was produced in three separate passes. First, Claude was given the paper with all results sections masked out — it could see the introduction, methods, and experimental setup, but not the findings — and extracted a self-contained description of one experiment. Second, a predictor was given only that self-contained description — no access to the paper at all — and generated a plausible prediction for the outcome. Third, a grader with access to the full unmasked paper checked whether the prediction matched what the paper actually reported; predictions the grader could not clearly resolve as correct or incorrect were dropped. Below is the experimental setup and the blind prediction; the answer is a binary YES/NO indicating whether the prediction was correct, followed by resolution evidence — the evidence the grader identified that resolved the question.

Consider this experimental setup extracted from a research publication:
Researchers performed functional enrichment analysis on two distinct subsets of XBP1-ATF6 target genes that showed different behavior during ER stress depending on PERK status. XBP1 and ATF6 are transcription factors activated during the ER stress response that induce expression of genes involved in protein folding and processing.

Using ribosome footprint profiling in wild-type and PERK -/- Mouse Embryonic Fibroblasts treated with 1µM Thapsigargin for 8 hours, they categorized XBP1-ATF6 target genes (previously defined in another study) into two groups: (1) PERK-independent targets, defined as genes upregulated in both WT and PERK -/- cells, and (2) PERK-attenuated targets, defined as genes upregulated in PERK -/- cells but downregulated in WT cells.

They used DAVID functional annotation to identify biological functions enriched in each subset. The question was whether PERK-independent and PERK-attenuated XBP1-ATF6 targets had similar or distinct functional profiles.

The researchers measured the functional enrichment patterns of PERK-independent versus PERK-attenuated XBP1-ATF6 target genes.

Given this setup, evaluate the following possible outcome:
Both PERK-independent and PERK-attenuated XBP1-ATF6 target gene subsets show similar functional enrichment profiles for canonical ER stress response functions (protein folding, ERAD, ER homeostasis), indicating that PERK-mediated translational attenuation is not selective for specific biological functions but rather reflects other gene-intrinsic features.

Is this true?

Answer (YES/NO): NO